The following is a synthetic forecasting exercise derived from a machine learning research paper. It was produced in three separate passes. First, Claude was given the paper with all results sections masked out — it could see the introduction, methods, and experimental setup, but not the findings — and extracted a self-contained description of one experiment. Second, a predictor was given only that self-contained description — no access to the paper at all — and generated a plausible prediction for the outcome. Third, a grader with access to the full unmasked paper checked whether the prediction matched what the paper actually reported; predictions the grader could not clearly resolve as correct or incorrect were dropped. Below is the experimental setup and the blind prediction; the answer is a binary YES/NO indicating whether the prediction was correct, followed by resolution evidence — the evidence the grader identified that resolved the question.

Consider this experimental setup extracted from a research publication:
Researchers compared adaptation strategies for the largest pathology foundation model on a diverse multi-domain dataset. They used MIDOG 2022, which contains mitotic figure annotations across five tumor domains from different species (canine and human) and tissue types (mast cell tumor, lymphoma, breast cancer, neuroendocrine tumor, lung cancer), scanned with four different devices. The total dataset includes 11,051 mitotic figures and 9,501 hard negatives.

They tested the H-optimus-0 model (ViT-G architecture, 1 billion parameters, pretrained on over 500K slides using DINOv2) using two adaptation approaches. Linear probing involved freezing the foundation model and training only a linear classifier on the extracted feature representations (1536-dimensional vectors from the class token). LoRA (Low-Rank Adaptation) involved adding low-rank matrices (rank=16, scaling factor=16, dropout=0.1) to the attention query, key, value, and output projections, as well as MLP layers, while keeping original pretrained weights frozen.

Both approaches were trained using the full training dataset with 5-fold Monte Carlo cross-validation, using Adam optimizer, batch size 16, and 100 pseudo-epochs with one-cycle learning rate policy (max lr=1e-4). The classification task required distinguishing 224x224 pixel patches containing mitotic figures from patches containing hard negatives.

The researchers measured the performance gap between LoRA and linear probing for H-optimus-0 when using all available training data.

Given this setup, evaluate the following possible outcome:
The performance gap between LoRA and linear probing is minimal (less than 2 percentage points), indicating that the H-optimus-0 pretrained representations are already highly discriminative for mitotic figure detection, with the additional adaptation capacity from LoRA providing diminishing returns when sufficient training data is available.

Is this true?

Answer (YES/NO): NO